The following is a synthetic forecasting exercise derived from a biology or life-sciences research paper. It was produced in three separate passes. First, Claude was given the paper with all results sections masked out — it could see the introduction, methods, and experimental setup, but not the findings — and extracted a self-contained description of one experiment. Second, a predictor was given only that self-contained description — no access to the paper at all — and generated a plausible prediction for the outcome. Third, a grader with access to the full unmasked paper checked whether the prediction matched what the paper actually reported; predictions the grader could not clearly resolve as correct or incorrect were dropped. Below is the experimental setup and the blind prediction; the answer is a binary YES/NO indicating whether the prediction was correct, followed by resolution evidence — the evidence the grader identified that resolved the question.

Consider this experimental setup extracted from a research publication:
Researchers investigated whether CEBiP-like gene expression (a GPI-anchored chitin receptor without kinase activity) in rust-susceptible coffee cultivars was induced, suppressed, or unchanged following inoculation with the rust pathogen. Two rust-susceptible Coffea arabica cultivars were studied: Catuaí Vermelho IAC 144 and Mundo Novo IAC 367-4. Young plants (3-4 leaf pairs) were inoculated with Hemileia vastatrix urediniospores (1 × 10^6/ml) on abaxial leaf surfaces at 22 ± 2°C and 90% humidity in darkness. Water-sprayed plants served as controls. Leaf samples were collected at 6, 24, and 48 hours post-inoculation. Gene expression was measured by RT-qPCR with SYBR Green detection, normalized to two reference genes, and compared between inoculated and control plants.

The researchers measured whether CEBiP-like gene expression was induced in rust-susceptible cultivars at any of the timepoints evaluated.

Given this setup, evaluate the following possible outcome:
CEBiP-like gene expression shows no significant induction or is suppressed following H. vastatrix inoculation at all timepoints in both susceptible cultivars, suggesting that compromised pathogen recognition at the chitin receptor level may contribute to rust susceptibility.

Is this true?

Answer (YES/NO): NO